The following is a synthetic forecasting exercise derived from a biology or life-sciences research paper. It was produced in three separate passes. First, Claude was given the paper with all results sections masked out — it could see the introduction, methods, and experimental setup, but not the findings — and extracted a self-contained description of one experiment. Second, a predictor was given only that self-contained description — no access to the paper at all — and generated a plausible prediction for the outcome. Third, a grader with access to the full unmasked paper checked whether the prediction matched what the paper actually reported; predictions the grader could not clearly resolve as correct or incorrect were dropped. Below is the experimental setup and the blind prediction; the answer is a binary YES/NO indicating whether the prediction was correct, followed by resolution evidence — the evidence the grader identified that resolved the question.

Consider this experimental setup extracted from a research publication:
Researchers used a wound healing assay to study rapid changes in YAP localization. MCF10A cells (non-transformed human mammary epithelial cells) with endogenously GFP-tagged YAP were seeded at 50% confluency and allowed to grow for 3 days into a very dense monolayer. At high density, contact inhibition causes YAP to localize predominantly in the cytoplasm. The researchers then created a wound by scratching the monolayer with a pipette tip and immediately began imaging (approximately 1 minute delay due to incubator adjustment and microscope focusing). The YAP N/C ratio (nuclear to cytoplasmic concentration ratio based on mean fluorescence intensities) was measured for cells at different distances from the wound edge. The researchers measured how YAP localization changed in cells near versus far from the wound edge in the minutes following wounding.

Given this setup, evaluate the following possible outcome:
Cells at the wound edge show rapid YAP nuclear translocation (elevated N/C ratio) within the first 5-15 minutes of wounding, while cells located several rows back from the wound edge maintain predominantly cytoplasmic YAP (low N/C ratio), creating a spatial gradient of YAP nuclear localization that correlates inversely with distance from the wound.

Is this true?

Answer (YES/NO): NO